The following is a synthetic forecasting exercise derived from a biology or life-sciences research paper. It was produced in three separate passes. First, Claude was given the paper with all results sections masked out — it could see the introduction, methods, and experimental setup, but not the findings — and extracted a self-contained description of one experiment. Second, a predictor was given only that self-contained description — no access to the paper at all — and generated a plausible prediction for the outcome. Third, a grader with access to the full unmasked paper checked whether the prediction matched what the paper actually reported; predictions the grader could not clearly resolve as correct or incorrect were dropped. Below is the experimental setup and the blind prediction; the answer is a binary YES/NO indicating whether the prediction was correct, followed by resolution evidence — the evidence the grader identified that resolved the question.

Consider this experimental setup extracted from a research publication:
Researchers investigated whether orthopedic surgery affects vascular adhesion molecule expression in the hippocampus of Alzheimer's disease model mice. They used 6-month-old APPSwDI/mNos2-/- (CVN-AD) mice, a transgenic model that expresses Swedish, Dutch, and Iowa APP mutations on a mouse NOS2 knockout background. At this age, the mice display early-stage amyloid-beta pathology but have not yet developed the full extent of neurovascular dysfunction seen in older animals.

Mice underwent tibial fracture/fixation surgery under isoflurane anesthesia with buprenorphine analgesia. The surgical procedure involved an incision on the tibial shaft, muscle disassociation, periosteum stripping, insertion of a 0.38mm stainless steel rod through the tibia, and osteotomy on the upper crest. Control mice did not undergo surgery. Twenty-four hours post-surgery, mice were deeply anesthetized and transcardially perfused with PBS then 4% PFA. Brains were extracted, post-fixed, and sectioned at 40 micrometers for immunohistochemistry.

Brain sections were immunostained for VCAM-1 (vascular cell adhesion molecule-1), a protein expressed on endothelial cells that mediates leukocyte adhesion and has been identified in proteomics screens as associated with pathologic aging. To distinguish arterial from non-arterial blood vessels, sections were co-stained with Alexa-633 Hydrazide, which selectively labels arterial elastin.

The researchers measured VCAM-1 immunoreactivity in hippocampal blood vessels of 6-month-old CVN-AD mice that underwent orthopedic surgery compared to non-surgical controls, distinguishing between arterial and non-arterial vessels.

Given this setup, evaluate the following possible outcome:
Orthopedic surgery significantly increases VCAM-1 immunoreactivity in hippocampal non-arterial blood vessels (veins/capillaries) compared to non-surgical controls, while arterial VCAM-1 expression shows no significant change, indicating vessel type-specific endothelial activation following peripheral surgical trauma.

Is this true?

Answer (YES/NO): YES